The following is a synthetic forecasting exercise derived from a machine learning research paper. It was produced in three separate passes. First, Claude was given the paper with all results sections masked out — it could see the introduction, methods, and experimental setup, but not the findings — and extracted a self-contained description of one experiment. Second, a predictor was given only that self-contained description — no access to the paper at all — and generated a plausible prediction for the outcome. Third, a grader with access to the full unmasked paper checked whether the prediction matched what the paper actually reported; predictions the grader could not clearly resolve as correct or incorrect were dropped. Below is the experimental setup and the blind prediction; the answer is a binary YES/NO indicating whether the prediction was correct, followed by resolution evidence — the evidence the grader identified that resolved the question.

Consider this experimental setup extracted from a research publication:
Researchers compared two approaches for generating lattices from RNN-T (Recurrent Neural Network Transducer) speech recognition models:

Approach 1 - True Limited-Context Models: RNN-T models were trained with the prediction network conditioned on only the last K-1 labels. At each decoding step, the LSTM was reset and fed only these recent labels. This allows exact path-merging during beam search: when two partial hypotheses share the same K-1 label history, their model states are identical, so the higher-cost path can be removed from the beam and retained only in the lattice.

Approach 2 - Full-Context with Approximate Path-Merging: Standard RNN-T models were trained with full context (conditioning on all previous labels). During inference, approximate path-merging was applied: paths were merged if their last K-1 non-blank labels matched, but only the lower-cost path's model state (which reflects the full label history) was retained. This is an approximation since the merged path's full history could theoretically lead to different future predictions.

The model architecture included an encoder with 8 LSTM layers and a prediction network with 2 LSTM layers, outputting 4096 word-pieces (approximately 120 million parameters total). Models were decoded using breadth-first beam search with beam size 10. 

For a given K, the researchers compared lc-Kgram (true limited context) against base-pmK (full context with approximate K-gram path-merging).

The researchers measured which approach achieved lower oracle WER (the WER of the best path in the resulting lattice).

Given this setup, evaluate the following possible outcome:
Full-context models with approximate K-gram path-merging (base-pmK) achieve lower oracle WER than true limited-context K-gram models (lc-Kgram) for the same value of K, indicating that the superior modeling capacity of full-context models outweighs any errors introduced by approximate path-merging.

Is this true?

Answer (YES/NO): NO